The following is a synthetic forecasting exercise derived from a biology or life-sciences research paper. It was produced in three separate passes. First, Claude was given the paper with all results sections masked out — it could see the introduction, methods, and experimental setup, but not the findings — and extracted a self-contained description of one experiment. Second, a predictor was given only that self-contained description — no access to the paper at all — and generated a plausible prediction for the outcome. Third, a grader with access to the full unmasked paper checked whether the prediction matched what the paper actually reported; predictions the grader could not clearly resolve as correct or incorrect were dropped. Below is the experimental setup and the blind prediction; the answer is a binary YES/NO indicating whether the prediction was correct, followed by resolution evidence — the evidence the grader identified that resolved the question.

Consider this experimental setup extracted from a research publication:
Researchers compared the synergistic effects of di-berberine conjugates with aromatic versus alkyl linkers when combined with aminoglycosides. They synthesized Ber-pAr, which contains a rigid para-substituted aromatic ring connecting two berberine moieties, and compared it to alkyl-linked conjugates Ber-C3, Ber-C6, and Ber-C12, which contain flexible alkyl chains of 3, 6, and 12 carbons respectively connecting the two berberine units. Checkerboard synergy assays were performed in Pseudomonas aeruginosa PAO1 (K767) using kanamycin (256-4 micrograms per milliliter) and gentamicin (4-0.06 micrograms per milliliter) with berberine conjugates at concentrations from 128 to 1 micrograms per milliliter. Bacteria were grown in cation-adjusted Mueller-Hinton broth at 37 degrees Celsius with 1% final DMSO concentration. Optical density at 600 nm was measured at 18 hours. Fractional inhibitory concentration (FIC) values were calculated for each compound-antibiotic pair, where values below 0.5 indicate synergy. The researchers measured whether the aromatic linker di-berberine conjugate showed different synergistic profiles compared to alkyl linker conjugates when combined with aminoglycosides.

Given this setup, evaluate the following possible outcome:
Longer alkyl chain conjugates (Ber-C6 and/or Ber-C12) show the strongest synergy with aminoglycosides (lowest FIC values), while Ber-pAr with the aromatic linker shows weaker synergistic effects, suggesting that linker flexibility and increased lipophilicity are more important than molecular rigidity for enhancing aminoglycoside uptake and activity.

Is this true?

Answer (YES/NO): YES